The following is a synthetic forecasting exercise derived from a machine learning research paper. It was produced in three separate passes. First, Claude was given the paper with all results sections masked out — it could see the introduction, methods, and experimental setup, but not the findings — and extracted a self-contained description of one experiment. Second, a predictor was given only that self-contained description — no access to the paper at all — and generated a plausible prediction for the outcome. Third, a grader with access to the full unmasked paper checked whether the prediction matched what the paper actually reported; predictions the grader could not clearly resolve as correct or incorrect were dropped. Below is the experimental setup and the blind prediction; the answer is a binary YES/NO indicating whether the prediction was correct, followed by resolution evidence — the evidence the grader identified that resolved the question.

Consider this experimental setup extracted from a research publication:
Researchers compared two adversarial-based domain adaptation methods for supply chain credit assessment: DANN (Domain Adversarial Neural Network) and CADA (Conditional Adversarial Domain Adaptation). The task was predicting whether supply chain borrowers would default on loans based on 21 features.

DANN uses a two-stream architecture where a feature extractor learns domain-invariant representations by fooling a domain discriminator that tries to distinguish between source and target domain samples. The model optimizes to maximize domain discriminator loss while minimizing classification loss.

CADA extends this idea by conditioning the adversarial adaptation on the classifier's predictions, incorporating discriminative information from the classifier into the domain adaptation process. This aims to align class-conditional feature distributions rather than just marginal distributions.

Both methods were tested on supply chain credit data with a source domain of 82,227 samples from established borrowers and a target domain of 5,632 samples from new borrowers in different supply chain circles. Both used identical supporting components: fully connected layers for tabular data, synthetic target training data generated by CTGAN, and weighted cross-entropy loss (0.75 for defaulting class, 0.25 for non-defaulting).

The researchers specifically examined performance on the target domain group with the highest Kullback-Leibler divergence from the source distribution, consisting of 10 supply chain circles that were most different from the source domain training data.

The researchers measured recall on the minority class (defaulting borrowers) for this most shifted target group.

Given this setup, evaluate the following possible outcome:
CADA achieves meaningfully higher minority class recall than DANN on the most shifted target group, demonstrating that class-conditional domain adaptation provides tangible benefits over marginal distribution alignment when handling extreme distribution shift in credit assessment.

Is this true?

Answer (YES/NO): NO